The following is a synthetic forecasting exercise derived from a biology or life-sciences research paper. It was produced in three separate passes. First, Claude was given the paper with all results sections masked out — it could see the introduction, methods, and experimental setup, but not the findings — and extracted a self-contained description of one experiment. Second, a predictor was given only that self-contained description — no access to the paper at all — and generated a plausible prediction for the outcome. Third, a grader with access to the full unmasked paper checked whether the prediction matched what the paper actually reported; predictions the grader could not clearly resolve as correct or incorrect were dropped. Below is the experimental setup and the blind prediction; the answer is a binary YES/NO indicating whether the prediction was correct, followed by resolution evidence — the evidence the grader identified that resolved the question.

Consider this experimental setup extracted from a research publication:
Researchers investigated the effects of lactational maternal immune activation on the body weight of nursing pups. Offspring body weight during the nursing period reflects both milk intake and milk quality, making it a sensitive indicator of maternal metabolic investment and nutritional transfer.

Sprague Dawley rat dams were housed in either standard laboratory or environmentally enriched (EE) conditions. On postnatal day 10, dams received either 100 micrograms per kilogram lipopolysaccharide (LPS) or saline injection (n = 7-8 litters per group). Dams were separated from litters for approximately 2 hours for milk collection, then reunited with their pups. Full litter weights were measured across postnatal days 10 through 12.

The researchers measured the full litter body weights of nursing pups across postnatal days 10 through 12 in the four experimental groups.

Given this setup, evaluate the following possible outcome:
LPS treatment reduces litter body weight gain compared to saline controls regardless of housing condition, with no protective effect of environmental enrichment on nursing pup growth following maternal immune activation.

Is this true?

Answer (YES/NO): NO